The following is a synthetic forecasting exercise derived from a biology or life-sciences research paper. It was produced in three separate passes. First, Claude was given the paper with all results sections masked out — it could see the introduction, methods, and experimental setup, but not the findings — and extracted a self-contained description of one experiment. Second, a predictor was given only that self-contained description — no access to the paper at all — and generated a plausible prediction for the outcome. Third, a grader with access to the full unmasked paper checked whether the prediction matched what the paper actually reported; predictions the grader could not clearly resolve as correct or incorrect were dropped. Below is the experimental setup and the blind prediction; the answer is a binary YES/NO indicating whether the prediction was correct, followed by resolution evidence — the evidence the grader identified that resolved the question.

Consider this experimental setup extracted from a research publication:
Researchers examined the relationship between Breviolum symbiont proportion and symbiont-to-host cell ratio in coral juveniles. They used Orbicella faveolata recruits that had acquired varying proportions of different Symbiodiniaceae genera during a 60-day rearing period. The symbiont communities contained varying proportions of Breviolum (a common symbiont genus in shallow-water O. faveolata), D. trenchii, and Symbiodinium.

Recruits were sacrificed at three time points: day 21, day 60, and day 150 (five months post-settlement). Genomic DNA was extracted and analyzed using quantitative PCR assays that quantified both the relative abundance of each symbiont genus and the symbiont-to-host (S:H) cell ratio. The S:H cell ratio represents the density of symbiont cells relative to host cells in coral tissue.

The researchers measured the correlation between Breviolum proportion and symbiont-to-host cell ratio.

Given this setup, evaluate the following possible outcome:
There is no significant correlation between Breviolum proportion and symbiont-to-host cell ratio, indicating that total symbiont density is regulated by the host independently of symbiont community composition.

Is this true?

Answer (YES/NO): NO